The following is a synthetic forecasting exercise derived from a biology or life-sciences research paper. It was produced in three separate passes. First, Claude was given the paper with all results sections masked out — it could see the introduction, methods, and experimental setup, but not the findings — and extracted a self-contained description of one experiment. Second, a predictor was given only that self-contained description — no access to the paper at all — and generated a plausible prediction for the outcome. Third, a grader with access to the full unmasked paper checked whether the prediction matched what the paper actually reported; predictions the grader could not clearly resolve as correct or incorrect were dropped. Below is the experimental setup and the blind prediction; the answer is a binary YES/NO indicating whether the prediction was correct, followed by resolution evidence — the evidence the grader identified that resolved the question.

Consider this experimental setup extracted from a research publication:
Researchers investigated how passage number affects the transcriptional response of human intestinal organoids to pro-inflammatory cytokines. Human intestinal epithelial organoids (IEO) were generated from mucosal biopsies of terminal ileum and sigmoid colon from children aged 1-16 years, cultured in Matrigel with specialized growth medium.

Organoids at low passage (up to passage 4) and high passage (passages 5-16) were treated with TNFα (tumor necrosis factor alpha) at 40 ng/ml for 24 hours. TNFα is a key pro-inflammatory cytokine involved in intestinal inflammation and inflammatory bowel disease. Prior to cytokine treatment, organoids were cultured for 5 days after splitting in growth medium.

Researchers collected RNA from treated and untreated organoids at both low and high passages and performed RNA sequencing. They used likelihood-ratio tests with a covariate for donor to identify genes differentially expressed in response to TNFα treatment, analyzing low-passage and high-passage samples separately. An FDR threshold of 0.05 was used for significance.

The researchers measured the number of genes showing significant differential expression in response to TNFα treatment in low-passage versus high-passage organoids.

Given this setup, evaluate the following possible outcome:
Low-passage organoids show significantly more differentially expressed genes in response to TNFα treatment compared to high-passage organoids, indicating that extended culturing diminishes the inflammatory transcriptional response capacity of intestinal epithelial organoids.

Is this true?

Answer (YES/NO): NO